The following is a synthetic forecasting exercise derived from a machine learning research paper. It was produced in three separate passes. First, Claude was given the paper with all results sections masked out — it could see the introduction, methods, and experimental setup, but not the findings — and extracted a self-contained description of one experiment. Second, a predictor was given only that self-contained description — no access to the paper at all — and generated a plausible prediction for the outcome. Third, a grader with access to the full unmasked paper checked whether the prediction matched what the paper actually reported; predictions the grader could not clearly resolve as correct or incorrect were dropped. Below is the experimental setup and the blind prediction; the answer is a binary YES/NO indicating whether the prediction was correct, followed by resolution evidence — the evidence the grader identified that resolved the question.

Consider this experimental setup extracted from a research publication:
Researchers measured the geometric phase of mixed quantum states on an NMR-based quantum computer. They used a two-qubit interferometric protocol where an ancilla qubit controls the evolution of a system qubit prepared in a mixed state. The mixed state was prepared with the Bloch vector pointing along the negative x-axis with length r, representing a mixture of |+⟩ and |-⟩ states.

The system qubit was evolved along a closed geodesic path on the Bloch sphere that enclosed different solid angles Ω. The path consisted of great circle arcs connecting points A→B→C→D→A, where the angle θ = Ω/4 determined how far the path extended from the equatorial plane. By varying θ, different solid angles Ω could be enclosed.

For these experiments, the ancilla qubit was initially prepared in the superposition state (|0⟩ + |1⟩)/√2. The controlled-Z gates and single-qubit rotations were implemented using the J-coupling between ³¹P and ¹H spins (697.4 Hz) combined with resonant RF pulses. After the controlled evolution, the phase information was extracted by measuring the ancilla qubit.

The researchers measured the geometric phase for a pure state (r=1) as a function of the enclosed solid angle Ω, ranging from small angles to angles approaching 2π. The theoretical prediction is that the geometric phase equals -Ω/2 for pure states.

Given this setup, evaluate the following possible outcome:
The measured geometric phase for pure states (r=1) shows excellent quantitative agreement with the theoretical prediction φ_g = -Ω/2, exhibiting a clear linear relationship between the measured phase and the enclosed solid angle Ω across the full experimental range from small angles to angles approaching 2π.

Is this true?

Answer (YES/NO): NO